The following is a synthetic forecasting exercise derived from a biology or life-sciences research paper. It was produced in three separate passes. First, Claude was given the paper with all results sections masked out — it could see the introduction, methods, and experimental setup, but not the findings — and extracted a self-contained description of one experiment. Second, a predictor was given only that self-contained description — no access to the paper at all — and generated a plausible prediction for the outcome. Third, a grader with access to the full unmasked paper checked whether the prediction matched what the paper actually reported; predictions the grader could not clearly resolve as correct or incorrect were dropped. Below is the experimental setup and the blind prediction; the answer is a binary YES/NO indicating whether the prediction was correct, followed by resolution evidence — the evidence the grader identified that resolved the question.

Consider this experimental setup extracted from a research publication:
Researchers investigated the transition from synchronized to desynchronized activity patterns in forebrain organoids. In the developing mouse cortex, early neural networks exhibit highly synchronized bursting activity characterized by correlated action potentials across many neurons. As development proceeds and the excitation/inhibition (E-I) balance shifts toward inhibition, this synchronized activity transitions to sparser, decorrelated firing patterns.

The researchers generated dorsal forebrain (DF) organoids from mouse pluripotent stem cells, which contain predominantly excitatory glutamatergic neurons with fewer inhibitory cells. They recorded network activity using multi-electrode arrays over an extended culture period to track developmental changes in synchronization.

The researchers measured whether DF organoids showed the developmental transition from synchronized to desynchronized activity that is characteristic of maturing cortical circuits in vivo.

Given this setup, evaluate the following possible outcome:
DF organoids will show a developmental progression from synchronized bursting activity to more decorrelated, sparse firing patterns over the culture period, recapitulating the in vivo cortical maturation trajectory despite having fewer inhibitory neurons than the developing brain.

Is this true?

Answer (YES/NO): NO